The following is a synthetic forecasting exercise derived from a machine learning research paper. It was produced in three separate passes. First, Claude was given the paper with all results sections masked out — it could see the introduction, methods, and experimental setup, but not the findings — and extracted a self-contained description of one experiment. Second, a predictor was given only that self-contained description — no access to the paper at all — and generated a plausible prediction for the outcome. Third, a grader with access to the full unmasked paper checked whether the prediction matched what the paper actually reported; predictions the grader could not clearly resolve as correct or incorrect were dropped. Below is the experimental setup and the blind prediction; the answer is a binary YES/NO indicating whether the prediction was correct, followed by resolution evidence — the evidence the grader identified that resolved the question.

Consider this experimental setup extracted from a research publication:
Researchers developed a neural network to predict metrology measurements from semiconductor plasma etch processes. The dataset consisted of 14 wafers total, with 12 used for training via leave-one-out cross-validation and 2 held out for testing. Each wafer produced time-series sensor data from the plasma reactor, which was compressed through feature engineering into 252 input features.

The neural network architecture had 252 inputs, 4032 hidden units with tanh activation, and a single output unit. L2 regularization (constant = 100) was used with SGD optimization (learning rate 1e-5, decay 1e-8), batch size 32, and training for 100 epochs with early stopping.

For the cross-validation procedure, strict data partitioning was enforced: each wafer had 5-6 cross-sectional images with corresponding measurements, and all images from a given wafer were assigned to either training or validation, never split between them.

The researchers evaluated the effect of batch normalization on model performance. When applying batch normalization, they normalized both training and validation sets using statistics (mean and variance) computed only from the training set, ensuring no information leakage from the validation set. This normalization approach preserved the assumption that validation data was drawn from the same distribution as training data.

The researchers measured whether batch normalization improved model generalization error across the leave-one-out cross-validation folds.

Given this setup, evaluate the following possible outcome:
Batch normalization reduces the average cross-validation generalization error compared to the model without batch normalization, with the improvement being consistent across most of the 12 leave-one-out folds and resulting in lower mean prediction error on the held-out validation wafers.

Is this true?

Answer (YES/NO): NO